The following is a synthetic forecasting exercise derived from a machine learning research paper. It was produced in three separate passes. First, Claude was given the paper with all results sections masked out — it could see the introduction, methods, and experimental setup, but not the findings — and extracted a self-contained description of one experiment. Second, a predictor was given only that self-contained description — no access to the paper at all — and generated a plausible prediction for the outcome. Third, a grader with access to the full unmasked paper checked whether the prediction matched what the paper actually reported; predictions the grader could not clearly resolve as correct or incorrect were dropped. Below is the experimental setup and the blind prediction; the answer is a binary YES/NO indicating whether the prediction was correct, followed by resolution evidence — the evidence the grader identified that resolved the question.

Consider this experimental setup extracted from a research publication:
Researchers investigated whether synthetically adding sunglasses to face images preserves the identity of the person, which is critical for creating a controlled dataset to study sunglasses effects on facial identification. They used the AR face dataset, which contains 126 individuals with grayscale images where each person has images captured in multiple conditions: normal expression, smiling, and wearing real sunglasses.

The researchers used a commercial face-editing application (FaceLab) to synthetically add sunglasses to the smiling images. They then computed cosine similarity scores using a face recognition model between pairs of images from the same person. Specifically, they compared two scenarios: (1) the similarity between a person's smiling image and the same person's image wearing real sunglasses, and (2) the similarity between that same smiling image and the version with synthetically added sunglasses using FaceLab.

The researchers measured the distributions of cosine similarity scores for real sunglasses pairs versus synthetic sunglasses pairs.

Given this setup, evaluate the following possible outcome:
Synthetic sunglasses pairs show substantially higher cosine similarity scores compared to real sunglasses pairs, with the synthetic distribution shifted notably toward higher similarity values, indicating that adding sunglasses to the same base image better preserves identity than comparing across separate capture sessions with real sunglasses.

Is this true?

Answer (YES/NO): YES